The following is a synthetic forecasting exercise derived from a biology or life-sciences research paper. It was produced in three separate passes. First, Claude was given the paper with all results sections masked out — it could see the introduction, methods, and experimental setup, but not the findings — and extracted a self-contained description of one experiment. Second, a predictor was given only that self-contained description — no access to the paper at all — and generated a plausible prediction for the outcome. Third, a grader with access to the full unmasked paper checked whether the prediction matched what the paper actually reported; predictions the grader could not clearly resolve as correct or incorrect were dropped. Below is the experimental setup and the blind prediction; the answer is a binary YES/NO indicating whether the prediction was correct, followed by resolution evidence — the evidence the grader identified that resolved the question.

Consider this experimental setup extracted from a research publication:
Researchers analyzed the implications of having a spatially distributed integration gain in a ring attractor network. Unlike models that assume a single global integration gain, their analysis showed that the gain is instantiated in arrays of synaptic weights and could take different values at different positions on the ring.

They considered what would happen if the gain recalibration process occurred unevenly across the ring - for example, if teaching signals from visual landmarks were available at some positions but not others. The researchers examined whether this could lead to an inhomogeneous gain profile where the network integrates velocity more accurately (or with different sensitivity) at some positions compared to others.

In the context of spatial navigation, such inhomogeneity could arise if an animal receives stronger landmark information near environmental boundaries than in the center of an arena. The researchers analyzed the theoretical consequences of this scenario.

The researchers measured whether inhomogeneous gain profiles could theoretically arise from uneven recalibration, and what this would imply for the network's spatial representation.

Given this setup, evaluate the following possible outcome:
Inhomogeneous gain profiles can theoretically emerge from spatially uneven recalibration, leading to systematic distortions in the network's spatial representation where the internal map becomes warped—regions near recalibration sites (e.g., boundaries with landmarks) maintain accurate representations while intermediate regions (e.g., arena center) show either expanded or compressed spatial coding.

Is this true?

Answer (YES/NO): NO